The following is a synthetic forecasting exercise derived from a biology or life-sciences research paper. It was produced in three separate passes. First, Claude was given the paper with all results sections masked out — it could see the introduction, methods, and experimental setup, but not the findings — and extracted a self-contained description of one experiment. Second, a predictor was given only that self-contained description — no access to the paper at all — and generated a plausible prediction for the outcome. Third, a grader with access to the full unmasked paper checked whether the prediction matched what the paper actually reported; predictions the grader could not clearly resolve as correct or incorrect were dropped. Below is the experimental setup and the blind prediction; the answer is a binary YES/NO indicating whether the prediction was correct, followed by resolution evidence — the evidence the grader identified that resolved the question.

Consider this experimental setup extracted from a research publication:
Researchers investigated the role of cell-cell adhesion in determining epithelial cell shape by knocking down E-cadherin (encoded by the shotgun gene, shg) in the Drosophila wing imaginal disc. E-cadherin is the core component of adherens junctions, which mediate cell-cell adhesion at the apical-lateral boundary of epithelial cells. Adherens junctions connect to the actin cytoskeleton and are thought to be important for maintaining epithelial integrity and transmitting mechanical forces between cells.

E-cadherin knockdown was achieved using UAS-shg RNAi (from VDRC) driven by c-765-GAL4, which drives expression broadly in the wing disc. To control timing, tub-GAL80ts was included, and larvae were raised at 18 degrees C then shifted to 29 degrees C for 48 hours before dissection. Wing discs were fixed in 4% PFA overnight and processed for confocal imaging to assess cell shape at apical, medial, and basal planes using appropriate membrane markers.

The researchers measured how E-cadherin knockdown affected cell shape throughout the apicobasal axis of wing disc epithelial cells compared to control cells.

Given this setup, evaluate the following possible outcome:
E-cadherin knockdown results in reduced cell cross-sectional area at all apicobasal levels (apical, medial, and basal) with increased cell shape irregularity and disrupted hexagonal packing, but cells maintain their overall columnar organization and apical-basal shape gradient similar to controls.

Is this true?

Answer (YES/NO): NO